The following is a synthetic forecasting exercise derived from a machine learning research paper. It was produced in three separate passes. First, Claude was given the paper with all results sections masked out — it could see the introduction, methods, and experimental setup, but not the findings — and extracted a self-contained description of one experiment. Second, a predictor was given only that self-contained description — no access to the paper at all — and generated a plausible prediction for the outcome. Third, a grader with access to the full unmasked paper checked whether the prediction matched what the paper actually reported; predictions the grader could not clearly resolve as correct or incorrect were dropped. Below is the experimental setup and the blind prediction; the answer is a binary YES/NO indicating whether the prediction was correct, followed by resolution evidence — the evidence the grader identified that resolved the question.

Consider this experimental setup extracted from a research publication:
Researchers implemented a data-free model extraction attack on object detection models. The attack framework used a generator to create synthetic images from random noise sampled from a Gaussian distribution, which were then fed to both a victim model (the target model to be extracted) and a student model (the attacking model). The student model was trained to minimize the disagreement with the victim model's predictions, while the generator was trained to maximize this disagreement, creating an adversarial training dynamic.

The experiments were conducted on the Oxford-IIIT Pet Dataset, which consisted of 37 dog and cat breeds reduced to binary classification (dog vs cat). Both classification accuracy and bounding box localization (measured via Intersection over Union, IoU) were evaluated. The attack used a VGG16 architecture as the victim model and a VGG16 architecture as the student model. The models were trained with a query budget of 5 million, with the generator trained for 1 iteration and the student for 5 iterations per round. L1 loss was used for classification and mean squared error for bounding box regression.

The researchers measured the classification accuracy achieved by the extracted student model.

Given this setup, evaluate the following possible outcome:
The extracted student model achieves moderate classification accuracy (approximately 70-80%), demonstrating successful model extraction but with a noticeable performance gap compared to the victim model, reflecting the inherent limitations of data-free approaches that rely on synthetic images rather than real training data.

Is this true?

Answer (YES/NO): YES